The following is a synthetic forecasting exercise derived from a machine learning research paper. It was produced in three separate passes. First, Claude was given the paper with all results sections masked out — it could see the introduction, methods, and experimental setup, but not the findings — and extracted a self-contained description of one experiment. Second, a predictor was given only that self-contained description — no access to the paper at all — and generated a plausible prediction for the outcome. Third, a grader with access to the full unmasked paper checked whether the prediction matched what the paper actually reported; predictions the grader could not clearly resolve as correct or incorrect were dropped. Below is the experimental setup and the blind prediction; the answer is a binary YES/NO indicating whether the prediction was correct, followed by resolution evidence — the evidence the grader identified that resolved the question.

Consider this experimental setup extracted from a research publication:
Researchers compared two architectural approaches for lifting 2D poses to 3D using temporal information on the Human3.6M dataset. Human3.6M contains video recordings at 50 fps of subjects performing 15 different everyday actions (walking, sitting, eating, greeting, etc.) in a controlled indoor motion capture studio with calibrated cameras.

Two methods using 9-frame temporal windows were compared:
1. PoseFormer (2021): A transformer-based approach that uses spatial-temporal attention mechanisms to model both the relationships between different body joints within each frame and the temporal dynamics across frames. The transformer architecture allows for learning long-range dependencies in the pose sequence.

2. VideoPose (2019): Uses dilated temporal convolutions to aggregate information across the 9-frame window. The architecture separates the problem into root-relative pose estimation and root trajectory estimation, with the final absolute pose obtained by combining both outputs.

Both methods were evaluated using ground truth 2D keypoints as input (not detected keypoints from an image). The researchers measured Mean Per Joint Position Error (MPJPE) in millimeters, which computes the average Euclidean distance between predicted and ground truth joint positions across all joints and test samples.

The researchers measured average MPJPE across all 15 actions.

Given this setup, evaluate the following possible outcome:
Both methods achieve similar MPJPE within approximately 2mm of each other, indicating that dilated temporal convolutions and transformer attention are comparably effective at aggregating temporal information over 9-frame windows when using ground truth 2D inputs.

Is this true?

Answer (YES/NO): NO